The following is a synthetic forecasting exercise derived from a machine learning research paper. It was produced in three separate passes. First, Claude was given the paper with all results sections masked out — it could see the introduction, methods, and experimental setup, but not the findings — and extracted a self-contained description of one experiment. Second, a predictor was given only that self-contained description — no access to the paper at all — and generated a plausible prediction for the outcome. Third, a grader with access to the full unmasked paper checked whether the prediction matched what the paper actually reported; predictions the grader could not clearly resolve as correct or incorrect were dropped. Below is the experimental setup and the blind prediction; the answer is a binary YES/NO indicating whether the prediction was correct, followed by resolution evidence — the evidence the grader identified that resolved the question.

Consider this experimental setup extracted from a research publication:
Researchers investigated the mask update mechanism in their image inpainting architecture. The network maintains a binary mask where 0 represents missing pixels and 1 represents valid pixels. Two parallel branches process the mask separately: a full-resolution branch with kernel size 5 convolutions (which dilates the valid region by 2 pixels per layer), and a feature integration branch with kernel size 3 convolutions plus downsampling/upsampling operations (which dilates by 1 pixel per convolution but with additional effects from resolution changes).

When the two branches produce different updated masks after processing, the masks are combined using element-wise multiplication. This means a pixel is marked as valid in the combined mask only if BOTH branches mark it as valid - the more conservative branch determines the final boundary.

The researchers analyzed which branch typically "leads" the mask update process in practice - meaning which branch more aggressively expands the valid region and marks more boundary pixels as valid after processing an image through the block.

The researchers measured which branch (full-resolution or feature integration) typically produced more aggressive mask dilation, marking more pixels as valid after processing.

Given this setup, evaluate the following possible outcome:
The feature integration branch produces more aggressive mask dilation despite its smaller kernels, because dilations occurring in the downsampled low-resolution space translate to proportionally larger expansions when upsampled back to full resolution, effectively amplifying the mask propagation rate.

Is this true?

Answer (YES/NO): YES